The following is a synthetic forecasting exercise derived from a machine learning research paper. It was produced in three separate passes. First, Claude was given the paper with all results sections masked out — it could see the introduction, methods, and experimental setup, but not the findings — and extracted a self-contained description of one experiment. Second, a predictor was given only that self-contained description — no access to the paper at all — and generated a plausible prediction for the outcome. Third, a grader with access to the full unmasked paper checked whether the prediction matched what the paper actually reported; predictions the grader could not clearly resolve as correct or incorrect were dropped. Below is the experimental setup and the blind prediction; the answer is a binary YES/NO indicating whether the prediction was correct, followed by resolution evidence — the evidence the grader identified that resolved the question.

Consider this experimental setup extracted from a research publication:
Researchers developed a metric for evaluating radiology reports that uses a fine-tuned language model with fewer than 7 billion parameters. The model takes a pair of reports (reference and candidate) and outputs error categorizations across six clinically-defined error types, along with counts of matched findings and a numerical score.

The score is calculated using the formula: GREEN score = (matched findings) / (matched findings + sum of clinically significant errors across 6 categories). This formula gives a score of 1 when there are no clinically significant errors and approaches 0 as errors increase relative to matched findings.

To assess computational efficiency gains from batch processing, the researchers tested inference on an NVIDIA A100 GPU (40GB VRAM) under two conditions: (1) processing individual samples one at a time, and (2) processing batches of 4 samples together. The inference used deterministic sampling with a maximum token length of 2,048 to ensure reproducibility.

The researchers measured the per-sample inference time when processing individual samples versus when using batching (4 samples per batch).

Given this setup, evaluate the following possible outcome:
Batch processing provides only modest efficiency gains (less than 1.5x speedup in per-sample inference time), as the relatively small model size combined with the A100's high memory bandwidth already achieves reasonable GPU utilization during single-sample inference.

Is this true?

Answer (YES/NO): NO